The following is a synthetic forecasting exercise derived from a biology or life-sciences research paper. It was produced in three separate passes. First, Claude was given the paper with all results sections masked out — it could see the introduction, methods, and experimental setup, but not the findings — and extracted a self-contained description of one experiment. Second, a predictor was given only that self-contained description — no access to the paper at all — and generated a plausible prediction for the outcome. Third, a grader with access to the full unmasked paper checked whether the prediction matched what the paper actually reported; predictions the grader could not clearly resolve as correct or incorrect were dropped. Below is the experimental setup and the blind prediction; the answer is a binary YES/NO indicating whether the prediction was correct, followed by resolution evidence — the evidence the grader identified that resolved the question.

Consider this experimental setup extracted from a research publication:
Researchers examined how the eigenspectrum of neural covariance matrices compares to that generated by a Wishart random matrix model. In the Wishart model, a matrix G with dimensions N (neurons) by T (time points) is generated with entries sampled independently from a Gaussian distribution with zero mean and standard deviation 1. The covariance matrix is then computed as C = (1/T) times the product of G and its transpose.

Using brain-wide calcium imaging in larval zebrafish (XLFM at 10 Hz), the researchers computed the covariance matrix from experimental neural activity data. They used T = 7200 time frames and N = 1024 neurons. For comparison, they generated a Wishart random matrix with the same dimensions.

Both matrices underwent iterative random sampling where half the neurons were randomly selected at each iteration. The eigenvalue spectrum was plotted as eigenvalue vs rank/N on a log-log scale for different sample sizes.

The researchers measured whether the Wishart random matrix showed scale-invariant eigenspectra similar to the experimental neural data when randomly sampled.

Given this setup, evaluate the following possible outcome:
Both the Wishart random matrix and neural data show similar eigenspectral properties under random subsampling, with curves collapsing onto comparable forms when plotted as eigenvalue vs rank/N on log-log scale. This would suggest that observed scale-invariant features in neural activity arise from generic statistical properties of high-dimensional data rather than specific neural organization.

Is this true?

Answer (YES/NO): NO